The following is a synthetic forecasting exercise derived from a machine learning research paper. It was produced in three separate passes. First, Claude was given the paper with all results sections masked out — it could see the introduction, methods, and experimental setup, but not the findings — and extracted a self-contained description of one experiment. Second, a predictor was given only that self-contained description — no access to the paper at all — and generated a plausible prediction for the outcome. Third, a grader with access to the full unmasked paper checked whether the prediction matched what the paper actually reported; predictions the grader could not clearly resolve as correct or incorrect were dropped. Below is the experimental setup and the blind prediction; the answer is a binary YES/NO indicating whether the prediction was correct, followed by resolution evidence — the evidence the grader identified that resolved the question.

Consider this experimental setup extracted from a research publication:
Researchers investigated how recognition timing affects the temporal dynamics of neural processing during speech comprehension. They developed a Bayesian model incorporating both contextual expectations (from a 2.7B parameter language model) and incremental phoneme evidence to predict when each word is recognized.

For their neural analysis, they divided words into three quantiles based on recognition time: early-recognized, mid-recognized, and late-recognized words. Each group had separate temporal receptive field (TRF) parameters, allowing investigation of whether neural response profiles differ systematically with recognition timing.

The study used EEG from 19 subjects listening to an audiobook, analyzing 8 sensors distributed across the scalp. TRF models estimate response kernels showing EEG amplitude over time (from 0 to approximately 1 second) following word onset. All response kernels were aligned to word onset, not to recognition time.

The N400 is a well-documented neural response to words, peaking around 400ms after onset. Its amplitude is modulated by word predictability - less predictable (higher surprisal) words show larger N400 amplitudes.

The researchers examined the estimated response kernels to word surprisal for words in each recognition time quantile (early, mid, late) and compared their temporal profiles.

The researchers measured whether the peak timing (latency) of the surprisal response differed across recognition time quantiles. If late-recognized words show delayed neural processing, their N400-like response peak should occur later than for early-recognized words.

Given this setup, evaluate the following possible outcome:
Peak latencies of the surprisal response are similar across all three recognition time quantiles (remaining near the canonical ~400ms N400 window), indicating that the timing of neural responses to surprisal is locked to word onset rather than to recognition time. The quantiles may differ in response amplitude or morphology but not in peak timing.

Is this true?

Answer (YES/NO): YES